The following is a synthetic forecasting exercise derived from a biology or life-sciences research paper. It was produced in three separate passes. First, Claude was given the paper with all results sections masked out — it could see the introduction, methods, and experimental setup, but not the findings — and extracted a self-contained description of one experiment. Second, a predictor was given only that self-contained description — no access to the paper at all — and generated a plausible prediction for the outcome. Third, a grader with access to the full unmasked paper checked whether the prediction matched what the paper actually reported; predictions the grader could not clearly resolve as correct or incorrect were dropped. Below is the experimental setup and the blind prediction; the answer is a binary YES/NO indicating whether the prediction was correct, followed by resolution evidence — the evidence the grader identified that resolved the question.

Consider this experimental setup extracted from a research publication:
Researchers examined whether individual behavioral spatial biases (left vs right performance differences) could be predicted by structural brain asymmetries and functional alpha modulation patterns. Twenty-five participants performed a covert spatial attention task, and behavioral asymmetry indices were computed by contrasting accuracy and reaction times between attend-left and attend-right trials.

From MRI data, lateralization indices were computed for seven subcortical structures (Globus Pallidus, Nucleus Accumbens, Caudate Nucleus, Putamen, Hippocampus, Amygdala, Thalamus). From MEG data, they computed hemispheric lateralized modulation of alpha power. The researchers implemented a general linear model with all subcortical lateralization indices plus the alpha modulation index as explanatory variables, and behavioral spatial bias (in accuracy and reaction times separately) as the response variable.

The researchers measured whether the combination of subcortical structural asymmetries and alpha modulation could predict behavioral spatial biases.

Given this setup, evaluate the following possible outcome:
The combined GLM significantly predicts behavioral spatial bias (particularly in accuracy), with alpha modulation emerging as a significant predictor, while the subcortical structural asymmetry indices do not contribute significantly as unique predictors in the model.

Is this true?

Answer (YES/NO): NO